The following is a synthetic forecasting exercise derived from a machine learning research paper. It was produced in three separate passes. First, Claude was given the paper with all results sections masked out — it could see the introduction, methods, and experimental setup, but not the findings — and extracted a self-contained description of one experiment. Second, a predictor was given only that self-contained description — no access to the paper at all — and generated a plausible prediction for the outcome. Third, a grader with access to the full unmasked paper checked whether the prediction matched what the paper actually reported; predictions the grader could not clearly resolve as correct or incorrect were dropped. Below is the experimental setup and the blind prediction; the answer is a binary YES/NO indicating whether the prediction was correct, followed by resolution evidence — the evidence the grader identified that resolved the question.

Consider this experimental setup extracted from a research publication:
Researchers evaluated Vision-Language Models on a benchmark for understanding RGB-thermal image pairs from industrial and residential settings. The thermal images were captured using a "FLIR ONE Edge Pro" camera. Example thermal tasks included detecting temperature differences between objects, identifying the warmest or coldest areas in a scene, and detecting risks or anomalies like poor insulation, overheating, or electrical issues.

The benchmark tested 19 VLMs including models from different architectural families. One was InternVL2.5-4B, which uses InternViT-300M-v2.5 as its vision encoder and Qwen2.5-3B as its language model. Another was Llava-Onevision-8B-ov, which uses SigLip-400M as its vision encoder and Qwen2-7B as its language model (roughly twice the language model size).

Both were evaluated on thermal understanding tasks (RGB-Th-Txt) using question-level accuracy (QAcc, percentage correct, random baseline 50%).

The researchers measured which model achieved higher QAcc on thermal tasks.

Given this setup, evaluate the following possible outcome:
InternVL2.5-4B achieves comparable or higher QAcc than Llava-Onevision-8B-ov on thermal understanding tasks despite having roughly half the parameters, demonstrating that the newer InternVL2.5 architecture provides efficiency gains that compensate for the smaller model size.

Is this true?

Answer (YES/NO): YES